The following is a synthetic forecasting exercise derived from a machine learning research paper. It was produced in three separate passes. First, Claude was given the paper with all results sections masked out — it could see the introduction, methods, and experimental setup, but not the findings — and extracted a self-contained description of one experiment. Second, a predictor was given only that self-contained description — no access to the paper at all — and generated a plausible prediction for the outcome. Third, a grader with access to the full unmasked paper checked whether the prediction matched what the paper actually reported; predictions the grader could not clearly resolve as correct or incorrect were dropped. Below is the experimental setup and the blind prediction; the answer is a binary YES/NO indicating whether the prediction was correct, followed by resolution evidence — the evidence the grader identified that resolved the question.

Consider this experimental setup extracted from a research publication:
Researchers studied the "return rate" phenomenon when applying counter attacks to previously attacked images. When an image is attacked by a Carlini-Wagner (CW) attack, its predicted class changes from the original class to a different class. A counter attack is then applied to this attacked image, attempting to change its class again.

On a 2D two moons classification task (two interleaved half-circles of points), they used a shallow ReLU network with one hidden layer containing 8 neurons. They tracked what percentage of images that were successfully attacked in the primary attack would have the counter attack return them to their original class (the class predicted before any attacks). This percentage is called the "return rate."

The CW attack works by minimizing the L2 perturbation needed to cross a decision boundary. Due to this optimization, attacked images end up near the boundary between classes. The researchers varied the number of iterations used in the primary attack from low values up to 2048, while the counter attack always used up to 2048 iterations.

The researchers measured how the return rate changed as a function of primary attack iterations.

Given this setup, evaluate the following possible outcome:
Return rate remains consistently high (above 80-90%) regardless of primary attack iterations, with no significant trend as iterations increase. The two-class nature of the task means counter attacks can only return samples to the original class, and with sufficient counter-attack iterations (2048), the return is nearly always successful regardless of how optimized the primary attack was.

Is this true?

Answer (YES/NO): NO